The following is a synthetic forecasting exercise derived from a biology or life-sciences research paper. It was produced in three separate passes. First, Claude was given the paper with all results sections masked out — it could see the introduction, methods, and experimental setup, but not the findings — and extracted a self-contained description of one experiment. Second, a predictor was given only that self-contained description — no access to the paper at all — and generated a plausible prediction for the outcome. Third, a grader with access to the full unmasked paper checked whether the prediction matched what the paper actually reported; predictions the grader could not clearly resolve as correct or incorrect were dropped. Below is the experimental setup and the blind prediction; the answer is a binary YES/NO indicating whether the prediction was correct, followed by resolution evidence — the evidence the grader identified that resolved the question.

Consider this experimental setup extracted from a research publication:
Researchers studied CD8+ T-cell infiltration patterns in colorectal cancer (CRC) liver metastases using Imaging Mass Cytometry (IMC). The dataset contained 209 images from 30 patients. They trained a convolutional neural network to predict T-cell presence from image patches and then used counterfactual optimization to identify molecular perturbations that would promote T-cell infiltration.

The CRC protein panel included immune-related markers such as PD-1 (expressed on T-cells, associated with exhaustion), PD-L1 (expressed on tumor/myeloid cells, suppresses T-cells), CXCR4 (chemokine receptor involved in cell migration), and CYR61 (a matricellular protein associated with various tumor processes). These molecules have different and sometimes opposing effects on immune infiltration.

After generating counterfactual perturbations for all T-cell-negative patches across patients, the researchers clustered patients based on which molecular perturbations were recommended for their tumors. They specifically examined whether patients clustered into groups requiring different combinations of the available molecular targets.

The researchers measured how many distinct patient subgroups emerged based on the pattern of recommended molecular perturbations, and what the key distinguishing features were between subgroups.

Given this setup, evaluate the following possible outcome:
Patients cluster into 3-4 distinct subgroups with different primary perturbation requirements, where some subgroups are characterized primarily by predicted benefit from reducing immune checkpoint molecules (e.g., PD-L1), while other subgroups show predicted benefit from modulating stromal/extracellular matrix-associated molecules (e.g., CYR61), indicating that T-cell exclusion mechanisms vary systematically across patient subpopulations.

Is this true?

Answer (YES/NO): NO